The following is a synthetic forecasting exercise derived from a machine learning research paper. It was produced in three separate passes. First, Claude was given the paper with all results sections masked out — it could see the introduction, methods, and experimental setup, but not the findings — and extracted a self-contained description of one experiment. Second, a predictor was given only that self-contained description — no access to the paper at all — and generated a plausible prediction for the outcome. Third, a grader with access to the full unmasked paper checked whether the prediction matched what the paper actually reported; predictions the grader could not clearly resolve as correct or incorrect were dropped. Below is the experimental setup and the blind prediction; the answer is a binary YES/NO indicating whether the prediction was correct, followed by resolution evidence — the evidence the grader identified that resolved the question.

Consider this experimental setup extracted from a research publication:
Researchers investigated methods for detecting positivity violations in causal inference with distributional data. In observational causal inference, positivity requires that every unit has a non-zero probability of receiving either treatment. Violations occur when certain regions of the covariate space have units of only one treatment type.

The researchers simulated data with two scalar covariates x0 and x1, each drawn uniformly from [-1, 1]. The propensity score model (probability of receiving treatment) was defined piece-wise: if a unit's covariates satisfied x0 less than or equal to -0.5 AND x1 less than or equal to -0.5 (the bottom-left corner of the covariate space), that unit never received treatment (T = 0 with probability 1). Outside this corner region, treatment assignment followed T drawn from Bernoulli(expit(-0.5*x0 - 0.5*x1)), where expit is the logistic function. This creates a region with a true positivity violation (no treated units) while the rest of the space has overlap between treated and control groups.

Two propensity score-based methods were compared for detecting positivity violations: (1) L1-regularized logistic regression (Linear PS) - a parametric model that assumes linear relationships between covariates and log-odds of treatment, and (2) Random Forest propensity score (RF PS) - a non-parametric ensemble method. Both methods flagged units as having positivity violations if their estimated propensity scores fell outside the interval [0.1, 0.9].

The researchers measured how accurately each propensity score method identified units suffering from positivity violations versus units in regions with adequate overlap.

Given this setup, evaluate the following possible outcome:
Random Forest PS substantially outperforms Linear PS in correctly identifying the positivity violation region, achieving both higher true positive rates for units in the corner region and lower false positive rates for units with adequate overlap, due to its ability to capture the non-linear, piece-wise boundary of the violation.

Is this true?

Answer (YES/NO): NO